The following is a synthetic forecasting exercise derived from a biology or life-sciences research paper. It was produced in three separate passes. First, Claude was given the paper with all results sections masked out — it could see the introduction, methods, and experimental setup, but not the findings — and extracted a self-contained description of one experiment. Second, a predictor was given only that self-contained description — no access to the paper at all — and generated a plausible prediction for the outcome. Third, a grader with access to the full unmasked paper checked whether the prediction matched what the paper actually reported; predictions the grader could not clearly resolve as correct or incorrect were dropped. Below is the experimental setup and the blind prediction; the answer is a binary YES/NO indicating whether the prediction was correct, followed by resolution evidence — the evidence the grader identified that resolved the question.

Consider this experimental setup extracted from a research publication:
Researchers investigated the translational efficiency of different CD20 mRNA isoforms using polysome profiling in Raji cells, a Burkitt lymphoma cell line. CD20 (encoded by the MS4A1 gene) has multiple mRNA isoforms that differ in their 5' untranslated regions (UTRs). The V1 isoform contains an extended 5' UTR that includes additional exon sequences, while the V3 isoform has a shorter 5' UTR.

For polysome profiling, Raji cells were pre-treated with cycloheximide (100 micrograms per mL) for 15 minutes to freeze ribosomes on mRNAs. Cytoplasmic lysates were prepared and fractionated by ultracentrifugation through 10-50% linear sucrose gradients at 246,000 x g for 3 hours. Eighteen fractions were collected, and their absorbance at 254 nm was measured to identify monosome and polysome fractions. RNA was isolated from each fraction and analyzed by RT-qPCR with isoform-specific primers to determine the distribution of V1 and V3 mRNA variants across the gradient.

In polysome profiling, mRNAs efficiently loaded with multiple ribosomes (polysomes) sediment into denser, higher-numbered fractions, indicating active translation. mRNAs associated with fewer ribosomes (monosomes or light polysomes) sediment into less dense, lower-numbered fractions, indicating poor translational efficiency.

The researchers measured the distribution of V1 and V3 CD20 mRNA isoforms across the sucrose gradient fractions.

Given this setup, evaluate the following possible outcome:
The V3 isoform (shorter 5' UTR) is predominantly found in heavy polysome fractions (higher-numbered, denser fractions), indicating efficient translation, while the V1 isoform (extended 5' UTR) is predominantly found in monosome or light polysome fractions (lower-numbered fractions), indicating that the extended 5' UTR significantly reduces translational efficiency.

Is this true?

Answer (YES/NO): YES